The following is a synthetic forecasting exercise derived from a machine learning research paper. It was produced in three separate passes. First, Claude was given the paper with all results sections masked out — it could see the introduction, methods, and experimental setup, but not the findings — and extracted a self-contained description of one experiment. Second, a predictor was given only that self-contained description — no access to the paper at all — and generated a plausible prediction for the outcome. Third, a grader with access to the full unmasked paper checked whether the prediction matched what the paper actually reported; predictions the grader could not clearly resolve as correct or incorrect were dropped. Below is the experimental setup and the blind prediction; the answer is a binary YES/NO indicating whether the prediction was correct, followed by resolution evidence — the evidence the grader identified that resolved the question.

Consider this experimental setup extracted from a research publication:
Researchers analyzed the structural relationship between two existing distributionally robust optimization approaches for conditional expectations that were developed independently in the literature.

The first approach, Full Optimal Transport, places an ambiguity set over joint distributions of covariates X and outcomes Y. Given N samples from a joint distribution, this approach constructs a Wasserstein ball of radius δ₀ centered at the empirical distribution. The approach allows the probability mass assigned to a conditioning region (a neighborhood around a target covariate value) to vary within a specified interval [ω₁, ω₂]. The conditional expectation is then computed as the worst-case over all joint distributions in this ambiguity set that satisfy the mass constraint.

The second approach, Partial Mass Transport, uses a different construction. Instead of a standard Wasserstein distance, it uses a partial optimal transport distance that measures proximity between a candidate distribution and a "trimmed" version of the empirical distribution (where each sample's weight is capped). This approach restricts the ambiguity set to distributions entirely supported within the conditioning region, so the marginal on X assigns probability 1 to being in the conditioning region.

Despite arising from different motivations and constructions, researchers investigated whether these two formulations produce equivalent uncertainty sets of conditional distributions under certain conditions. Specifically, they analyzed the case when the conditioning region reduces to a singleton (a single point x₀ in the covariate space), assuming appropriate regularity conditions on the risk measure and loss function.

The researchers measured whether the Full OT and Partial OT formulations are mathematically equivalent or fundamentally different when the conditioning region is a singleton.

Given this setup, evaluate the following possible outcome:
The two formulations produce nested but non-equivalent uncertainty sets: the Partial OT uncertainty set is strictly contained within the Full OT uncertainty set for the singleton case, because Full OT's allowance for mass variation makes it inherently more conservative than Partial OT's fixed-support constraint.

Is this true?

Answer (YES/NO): NO